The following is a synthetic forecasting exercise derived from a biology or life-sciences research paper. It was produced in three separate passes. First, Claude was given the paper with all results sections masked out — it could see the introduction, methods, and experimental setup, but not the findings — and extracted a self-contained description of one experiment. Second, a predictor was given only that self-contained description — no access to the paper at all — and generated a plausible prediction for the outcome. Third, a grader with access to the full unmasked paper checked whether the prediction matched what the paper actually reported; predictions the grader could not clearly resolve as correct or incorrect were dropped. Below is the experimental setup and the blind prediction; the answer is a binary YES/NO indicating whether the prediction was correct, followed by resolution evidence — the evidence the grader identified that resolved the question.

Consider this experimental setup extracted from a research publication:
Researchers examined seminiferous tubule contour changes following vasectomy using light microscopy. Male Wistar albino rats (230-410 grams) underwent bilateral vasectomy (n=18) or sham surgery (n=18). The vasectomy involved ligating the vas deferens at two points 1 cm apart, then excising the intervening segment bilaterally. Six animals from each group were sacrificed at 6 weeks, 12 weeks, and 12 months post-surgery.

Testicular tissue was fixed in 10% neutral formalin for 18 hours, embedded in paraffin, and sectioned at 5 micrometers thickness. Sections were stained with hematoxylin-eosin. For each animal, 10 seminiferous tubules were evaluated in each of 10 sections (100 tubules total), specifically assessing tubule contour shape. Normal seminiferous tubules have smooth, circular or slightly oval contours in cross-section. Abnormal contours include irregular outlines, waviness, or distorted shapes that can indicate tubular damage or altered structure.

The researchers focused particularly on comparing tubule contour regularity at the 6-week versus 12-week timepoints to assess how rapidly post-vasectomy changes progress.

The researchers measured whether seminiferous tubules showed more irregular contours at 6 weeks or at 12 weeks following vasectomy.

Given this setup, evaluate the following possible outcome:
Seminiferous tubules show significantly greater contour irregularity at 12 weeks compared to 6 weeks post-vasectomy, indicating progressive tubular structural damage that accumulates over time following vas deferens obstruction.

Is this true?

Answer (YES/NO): YES